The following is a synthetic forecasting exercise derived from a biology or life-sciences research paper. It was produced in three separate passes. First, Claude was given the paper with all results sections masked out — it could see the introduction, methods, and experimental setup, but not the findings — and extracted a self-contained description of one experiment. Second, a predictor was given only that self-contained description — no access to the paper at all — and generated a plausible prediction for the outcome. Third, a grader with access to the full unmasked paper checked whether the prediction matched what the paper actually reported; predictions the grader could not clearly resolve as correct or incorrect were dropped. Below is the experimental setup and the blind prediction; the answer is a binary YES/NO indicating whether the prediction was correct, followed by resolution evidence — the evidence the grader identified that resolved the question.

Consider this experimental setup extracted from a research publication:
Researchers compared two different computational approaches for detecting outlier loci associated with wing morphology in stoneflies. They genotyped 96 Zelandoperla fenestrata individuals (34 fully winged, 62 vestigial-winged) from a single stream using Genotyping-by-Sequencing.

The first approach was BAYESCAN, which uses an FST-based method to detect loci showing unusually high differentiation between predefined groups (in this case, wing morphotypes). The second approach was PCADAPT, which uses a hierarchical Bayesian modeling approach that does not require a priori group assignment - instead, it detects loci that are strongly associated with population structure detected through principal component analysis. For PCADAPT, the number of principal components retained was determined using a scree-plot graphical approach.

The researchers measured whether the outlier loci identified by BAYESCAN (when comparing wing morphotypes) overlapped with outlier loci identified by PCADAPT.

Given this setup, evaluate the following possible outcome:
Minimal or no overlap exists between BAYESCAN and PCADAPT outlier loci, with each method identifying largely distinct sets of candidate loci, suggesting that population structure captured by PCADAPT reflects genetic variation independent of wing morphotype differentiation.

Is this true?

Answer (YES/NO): YES